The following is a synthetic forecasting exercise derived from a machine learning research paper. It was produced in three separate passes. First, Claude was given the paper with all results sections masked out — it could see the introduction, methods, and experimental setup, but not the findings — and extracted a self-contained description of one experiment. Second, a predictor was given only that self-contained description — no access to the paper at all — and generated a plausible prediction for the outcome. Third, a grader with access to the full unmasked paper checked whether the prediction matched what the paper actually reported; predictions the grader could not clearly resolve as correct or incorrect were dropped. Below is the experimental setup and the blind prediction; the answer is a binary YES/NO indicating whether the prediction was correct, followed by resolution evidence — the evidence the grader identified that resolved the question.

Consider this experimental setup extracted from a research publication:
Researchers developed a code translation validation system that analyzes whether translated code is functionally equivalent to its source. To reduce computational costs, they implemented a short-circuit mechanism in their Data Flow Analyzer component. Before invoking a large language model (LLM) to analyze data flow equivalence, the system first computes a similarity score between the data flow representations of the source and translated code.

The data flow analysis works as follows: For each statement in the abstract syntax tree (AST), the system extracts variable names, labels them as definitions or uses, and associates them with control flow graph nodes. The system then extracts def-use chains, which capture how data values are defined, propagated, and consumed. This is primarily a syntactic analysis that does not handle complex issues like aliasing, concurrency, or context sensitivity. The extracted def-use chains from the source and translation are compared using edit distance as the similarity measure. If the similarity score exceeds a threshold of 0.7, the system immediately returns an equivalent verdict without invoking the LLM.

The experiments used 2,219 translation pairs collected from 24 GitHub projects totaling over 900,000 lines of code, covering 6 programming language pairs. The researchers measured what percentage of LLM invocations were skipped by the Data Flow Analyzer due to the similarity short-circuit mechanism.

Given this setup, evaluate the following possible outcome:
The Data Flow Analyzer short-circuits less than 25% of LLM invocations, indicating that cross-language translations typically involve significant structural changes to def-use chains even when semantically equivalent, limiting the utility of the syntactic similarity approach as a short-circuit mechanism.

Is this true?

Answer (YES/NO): NO